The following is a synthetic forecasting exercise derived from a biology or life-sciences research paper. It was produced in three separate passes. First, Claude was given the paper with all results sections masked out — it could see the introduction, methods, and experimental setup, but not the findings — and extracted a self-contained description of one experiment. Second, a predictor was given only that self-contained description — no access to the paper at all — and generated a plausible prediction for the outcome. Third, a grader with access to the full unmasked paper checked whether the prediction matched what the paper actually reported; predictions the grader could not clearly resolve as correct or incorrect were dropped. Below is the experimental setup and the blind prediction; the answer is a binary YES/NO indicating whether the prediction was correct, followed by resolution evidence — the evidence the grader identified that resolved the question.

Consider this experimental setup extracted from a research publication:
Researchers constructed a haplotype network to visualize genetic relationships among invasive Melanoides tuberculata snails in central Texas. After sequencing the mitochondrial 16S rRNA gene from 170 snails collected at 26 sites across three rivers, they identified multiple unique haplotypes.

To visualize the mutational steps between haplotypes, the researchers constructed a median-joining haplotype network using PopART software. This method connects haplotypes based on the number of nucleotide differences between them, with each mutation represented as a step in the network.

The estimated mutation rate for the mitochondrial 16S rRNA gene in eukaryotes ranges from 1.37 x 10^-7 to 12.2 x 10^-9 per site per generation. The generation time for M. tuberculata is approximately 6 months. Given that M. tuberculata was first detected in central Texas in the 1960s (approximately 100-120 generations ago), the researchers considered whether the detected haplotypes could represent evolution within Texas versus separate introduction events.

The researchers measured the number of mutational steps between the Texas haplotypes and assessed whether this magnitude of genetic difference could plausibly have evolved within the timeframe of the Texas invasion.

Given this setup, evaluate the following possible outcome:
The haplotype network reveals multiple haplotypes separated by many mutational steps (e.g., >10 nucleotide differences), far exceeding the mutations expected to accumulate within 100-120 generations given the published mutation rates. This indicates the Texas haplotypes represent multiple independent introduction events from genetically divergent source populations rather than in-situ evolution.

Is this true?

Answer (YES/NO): YES